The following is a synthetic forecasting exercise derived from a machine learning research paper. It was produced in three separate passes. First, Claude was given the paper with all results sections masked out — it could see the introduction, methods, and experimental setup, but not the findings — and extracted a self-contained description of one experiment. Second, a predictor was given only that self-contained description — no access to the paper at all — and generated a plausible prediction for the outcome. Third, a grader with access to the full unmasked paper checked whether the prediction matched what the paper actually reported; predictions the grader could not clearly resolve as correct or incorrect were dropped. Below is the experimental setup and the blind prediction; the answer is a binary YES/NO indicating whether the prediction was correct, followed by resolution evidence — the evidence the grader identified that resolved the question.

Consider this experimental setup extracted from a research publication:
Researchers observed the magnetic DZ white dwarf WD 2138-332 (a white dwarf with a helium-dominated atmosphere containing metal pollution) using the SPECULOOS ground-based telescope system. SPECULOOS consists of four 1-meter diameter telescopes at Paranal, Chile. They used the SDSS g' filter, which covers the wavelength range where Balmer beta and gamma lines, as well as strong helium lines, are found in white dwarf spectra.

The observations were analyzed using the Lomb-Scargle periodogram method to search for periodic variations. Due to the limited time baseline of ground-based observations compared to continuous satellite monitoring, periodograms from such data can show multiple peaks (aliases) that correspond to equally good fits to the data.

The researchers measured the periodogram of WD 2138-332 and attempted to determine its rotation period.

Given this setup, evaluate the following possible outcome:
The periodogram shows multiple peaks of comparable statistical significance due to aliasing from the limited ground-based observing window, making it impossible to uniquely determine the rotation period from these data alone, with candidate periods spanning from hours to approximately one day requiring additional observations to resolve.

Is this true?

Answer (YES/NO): NO